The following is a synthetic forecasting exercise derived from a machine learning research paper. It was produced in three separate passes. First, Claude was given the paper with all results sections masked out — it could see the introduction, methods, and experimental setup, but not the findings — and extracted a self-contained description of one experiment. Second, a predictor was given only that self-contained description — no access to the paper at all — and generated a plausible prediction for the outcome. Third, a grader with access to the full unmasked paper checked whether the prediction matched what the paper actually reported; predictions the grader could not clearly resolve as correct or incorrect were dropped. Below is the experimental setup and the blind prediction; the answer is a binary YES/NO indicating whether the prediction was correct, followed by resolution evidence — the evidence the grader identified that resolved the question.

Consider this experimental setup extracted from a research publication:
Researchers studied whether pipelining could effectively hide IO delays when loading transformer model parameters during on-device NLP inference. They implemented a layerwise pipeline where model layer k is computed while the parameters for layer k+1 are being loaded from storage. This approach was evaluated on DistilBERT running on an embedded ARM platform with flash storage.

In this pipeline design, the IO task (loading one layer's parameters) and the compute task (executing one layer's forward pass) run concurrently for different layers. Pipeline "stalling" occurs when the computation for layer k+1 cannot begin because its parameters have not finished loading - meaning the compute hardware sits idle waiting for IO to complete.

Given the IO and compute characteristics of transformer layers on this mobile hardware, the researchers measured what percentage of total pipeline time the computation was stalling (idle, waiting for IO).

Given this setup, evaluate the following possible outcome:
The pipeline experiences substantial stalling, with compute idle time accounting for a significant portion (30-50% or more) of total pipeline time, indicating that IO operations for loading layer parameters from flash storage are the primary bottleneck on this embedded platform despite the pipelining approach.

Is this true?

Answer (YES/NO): YES